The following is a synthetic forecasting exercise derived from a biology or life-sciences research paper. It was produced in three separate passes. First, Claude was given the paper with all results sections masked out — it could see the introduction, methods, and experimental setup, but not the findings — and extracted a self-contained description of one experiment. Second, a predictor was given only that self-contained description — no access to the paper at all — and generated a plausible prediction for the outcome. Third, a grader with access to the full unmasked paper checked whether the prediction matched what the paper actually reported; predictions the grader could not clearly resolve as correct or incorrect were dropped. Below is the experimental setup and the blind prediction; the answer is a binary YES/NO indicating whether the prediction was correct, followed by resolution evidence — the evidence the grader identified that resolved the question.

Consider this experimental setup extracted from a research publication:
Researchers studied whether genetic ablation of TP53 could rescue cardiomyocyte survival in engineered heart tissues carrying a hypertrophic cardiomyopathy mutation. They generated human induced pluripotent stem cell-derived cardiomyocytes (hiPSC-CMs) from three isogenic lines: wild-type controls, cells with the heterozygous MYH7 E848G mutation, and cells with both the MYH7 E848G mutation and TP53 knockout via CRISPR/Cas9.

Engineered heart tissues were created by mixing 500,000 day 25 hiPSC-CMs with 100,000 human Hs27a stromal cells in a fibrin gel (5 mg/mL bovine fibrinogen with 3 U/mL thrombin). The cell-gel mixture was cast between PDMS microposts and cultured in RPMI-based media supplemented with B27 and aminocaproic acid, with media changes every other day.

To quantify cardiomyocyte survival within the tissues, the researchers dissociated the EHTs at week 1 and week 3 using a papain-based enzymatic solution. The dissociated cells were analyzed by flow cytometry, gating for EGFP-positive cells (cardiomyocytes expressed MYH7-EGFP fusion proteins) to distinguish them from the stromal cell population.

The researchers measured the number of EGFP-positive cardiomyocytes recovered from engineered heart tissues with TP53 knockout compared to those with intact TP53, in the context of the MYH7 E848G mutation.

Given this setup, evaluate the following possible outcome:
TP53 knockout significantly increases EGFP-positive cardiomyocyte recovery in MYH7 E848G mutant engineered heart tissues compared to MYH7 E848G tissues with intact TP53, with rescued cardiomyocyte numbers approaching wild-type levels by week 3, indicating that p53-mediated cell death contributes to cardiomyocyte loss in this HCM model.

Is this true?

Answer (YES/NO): NO